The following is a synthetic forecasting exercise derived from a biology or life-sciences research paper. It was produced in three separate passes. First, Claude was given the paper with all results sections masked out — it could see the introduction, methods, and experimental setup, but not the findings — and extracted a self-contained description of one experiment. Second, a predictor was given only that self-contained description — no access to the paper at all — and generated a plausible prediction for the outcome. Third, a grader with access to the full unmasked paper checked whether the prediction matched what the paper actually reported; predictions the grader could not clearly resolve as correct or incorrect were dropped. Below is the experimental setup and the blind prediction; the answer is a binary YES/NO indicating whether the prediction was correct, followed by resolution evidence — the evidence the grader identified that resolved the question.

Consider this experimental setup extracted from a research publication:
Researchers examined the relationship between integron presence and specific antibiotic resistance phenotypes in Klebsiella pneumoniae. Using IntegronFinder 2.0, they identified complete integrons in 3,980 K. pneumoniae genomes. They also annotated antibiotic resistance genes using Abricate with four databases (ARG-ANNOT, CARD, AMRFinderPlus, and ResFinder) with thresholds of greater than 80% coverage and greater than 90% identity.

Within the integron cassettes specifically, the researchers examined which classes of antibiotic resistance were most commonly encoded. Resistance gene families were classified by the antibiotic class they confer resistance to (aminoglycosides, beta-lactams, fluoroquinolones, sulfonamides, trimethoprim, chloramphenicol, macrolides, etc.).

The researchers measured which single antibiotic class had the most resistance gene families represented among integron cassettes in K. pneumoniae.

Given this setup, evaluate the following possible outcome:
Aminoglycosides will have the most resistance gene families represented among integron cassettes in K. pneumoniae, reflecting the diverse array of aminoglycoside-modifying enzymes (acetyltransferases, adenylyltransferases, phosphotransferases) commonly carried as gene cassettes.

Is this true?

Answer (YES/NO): NO